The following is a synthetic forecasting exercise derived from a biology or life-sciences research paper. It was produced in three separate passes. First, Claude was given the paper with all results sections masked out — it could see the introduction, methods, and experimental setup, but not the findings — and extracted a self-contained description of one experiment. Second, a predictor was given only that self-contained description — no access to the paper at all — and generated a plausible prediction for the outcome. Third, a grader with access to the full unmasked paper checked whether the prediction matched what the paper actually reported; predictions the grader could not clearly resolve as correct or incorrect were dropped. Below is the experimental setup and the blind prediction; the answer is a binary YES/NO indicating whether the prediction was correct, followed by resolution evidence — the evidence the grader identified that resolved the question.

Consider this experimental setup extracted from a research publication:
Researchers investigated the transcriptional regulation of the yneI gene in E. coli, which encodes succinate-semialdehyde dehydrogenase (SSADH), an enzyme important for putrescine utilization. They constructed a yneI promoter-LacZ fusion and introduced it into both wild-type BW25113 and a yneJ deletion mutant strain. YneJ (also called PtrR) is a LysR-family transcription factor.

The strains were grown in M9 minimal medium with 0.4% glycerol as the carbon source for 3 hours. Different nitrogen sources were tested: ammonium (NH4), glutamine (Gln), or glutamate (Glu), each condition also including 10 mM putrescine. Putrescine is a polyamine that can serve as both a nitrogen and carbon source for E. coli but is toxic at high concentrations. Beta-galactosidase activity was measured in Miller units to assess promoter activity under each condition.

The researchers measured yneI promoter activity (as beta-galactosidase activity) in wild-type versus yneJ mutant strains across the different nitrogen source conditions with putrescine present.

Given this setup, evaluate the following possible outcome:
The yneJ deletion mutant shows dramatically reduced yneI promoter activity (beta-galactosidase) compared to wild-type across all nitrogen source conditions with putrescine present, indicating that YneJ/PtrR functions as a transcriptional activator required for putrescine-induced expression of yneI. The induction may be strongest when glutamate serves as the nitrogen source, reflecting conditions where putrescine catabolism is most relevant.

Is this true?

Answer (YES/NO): NO